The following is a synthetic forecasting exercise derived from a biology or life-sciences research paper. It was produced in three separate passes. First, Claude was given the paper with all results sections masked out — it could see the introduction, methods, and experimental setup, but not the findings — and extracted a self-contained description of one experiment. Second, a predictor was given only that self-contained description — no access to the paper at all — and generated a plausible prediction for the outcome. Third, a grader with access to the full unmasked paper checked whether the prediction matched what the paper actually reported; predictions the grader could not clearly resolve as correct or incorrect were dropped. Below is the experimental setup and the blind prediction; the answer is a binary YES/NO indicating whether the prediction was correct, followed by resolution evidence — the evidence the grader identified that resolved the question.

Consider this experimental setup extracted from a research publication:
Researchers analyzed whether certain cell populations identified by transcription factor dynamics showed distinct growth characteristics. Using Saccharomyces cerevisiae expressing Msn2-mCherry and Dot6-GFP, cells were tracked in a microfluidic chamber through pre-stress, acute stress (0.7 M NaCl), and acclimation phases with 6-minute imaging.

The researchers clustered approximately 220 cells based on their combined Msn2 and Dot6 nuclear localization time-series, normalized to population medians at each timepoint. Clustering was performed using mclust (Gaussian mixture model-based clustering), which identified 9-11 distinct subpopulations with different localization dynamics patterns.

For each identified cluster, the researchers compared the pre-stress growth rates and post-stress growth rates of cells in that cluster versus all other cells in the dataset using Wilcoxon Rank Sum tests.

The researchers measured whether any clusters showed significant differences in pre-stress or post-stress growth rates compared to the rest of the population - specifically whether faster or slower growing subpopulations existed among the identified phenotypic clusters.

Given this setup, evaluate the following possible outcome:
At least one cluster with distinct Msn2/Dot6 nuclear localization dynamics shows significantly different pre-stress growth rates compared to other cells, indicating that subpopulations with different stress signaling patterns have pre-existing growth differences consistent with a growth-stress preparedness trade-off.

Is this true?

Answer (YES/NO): YES